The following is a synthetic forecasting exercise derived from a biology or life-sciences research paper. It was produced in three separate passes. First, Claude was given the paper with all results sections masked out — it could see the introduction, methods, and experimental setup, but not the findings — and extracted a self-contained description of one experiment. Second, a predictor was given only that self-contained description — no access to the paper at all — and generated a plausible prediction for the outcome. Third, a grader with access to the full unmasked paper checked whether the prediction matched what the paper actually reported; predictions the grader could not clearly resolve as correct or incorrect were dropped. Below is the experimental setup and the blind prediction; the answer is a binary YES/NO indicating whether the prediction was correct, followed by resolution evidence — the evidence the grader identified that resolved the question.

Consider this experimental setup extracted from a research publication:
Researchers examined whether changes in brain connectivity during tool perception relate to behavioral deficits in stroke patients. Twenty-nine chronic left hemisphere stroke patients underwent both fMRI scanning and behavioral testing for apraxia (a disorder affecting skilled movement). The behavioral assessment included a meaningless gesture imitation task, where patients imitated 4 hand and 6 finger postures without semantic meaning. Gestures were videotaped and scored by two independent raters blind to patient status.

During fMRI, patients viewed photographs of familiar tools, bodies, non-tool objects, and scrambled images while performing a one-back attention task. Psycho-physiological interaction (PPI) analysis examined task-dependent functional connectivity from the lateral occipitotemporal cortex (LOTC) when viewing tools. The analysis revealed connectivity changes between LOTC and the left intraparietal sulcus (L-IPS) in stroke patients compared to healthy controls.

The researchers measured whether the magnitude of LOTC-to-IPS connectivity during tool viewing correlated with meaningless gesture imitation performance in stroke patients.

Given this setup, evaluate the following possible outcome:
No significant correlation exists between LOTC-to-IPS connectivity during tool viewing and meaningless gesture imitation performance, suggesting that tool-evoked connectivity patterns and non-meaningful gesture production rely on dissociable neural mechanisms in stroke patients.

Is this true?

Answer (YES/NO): NO